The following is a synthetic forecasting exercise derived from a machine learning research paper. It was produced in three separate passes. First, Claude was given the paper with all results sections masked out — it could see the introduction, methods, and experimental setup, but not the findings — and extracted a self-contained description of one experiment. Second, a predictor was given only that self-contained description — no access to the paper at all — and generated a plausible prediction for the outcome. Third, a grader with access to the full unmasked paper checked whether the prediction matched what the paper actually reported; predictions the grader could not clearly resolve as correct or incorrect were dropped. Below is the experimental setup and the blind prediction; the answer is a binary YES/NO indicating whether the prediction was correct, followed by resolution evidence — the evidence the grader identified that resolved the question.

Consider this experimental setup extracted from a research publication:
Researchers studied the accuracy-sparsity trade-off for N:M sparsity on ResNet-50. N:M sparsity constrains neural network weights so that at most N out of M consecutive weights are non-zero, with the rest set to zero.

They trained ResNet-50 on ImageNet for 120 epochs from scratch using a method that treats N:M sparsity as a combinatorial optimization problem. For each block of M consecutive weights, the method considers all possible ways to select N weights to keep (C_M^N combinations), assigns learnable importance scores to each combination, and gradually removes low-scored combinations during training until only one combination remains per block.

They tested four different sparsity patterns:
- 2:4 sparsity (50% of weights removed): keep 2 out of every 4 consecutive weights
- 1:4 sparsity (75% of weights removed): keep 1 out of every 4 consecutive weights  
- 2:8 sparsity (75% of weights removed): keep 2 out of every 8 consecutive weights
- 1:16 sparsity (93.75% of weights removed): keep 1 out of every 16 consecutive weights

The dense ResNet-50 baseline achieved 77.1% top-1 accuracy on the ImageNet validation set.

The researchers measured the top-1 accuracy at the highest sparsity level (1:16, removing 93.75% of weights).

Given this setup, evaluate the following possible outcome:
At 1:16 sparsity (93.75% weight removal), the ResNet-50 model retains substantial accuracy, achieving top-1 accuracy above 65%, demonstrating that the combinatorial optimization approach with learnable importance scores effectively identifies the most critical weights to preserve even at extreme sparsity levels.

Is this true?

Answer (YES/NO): YES